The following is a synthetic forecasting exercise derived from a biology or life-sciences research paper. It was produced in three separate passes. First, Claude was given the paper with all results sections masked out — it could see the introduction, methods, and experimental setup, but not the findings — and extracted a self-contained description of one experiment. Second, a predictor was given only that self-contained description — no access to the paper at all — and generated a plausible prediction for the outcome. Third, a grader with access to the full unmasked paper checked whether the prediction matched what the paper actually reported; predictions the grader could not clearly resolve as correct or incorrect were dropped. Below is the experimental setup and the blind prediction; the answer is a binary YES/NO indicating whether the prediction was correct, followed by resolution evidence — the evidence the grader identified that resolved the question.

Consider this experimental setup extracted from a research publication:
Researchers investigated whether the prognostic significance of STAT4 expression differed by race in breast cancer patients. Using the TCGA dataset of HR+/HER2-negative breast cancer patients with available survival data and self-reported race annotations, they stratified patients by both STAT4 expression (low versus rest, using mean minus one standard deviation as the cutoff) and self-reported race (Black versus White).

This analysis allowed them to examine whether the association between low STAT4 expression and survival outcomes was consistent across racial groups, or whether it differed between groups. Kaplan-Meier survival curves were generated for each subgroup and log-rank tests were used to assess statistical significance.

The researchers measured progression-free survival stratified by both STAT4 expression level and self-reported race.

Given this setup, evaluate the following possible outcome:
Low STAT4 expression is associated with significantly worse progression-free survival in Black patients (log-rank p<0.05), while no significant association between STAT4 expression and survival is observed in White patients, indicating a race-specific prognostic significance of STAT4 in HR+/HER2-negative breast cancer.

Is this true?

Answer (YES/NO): NO